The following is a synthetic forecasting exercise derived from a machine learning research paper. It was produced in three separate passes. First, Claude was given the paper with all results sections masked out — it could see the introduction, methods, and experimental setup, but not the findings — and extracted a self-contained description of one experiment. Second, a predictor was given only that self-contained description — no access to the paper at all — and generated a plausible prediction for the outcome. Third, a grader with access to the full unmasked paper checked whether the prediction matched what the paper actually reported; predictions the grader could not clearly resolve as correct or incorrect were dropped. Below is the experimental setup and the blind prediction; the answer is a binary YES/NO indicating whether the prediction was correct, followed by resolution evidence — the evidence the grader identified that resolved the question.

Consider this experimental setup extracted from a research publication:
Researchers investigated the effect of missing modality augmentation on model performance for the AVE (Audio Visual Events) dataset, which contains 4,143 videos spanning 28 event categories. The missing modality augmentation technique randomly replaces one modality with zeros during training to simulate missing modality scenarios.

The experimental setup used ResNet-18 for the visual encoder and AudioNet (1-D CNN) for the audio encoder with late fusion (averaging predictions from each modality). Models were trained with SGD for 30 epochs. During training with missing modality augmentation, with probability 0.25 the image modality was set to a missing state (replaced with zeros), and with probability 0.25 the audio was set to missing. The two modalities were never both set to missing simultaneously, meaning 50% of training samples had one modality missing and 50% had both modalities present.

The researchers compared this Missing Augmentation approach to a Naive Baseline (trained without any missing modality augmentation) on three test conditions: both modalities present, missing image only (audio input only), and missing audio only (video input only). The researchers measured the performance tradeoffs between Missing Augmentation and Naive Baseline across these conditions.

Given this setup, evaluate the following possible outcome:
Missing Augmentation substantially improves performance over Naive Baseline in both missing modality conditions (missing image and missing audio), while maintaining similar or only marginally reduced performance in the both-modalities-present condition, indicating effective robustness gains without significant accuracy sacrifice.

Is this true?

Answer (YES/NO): NO